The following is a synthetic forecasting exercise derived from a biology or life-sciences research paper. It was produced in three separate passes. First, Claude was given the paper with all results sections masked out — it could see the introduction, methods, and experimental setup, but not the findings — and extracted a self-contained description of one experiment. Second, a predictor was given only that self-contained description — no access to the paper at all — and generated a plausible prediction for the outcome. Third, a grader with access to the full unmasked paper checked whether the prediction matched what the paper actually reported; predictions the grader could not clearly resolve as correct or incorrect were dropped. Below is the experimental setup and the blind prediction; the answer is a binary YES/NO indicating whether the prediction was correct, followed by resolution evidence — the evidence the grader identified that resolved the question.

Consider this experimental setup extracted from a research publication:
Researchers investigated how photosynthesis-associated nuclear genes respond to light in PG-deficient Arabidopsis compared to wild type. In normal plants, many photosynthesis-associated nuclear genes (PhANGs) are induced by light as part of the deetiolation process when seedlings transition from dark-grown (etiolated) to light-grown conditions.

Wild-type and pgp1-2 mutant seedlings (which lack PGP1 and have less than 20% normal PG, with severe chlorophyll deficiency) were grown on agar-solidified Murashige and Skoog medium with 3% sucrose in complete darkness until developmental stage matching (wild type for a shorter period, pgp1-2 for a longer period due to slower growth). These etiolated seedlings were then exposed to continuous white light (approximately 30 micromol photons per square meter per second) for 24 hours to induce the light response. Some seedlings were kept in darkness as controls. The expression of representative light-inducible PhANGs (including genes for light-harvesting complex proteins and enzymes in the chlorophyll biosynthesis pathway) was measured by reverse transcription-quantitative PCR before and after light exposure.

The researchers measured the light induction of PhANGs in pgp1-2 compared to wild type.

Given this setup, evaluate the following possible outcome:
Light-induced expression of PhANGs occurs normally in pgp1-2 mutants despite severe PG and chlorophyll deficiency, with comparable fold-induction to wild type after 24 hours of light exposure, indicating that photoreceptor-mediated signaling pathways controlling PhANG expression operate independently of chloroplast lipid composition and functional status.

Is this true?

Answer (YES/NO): NO